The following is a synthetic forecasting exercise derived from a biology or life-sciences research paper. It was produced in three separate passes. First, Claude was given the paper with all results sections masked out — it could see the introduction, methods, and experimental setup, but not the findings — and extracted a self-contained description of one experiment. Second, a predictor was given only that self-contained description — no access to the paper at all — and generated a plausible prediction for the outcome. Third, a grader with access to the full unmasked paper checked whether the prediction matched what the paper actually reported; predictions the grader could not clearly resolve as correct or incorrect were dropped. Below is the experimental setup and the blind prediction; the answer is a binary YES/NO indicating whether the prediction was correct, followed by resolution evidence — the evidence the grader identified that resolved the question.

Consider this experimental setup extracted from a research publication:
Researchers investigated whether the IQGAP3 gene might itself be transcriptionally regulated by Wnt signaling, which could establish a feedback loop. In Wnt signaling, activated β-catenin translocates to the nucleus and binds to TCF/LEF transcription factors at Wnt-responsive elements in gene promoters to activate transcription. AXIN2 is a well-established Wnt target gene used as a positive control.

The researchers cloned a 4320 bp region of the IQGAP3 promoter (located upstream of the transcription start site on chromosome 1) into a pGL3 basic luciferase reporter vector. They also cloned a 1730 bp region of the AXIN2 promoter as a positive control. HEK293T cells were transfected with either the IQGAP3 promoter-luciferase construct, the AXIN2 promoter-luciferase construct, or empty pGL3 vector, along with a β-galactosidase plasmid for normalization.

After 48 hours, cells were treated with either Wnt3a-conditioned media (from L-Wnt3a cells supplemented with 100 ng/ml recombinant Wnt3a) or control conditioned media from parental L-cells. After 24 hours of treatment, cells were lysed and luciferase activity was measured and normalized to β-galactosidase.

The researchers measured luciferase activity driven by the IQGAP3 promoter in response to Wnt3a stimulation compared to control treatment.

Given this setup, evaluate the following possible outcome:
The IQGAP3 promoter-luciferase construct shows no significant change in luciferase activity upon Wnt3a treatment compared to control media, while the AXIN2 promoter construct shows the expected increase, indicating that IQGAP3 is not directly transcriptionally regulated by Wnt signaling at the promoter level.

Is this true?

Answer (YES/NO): NO